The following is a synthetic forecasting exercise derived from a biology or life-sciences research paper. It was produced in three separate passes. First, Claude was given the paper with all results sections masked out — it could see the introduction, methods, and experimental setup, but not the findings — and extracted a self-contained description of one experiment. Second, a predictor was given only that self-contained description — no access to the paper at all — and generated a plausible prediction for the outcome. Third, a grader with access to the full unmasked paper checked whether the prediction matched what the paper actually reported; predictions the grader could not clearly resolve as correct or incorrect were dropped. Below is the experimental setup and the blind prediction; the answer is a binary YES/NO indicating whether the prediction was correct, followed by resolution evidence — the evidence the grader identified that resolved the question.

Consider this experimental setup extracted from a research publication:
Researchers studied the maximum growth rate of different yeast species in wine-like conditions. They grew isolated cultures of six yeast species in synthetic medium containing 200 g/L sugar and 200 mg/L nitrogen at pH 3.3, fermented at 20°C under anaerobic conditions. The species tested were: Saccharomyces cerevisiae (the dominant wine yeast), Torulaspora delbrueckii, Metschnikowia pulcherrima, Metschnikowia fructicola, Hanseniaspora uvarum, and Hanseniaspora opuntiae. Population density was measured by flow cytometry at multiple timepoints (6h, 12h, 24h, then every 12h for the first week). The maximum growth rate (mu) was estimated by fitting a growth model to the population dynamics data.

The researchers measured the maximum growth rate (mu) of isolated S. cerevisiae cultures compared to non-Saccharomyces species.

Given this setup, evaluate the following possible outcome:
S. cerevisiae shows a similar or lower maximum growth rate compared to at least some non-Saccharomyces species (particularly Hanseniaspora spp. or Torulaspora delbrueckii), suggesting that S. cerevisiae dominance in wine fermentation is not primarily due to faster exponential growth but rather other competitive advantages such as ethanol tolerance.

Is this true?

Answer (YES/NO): YES